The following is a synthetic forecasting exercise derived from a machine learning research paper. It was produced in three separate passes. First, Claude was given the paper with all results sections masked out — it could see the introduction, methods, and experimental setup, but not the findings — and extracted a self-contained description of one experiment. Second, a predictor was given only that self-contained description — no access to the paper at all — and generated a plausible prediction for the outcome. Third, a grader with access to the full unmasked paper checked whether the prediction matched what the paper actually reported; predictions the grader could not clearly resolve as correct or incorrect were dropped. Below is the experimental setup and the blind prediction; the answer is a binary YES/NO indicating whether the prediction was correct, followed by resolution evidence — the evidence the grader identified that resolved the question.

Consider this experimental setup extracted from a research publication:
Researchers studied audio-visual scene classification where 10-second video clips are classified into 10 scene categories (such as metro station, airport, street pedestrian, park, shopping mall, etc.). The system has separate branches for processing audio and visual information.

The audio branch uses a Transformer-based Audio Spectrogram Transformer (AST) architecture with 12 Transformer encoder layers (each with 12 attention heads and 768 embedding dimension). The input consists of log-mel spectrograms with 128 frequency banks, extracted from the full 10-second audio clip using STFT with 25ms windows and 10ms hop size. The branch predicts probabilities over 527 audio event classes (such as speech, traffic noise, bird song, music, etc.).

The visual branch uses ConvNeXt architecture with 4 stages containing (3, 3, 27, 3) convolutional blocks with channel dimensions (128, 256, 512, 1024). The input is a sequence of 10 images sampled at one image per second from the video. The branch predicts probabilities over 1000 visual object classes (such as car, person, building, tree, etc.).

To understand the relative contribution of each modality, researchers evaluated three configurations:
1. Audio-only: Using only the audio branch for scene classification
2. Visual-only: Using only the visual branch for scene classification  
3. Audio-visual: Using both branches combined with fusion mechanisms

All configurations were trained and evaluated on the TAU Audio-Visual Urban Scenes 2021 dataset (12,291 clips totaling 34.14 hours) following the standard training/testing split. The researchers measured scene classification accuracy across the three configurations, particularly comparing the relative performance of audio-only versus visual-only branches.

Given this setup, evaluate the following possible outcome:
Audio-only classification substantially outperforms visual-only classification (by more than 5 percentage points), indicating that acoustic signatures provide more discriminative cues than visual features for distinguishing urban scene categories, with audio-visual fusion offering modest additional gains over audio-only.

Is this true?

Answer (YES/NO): NO